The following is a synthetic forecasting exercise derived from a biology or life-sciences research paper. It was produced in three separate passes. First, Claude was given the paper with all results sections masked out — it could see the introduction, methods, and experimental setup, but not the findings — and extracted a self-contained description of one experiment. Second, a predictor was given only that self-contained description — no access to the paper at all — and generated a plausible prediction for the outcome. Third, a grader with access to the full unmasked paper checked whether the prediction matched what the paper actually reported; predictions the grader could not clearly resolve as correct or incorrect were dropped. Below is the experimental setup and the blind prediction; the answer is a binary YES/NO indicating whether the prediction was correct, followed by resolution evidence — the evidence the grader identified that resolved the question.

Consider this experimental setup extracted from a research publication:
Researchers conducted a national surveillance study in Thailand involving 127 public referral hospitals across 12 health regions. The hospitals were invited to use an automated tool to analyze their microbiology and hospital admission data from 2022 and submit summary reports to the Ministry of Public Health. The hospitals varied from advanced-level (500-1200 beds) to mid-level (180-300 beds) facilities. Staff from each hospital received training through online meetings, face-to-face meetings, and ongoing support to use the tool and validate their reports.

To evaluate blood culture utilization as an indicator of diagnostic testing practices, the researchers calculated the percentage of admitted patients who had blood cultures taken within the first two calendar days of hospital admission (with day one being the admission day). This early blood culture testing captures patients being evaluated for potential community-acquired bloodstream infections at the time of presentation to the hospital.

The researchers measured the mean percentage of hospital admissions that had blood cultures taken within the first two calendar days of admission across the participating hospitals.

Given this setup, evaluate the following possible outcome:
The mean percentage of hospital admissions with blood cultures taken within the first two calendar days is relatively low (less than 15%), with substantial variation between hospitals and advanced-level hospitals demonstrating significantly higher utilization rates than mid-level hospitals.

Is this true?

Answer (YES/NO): NO